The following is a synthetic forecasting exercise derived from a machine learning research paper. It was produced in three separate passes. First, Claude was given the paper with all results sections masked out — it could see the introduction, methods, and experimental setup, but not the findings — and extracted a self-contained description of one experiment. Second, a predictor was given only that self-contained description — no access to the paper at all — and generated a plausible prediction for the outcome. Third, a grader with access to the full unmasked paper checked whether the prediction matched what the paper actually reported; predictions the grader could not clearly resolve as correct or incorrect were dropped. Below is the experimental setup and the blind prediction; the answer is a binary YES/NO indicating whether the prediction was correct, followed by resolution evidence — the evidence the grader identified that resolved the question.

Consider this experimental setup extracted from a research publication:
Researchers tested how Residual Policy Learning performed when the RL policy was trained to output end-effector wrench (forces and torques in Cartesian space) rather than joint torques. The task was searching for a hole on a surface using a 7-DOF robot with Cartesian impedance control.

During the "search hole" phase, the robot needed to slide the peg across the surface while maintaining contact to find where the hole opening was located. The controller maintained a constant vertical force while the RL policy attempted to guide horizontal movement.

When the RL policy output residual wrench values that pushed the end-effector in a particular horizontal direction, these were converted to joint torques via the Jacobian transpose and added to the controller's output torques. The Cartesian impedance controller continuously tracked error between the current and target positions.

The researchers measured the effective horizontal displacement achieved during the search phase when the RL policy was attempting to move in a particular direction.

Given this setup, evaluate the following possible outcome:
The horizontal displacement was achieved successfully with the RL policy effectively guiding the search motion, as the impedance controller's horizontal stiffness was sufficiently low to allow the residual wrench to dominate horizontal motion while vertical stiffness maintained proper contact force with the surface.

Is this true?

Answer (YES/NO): NO